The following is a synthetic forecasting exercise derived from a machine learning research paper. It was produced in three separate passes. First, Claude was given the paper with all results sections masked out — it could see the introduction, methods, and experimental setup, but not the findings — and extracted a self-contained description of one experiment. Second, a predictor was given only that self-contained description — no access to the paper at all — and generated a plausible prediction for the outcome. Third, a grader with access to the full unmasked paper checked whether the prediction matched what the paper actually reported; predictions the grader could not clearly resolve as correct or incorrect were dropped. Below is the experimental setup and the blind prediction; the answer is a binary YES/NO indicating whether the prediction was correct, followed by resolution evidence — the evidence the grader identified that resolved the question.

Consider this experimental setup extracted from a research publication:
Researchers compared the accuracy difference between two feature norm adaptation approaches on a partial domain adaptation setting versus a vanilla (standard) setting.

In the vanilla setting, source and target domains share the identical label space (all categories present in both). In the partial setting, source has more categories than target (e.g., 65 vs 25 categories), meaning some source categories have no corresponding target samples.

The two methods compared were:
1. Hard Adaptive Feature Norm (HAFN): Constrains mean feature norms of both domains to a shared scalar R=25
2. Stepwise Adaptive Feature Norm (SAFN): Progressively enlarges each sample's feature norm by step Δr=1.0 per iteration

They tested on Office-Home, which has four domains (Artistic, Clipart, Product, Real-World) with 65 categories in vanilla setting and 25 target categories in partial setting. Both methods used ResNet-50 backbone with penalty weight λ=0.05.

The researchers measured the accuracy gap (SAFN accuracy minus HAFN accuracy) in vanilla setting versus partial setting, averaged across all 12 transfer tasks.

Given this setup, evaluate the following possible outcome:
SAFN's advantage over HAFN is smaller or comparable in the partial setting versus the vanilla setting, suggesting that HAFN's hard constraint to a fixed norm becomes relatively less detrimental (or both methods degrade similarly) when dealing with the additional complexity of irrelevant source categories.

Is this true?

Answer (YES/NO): NO